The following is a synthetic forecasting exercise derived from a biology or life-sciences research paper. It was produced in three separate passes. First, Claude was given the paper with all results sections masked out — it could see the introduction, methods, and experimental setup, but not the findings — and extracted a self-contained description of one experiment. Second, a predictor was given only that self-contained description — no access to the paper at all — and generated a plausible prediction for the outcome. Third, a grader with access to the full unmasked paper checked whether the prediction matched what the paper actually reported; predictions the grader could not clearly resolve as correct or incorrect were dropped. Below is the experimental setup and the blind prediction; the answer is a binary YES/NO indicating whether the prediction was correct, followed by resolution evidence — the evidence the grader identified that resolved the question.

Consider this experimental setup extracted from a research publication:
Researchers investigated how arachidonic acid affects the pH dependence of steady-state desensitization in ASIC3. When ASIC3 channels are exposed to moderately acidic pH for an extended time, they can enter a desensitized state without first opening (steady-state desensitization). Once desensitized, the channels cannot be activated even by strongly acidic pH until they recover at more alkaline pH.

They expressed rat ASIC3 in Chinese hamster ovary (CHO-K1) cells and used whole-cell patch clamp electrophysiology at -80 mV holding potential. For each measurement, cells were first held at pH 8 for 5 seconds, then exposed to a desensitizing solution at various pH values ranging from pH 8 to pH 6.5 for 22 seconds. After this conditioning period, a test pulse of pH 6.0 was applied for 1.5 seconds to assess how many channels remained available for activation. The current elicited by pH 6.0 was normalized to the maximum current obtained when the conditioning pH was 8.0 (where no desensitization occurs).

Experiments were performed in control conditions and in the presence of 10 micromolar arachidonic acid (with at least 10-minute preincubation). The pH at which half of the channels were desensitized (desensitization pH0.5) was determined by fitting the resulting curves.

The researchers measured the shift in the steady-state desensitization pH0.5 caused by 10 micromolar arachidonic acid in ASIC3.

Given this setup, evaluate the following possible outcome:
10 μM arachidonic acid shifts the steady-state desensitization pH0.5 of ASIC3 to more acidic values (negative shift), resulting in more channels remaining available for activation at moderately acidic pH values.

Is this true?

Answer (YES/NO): NO